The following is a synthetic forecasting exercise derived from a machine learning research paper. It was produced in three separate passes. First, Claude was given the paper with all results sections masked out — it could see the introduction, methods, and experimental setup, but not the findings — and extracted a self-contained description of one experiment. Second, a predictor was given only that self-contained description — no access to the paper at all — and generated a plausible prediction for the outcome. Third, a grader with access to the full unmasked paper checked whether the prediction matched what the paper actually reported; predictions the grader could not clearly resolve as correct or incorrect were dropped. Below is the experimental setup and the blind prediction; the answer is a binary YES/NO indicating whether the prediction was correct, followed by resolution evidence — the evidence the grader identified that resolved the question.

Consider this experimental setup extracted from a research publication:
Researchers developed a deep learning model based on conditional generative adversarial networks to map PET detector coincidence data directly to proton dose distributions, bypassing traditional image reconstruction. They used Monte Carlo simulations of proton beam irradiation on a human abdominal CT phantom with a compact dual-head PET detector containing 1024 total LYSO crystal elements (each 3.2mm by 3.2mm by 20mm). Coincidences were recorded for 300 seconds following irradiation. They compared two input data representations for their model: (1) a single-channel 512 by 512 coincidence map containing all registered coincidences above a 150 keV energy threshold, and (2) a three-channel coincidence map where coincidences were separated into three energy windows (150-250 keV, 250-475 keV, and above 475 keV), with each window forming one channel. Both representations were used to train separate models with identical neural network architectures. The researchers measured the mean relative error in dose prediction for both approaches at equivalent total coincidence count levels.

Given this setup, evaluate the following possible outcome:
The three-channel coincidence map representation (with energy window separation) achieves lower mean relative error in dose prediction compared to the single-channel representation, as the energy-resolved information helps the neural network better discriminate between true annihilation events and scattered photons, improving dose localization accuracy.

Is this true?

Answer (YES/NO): YES